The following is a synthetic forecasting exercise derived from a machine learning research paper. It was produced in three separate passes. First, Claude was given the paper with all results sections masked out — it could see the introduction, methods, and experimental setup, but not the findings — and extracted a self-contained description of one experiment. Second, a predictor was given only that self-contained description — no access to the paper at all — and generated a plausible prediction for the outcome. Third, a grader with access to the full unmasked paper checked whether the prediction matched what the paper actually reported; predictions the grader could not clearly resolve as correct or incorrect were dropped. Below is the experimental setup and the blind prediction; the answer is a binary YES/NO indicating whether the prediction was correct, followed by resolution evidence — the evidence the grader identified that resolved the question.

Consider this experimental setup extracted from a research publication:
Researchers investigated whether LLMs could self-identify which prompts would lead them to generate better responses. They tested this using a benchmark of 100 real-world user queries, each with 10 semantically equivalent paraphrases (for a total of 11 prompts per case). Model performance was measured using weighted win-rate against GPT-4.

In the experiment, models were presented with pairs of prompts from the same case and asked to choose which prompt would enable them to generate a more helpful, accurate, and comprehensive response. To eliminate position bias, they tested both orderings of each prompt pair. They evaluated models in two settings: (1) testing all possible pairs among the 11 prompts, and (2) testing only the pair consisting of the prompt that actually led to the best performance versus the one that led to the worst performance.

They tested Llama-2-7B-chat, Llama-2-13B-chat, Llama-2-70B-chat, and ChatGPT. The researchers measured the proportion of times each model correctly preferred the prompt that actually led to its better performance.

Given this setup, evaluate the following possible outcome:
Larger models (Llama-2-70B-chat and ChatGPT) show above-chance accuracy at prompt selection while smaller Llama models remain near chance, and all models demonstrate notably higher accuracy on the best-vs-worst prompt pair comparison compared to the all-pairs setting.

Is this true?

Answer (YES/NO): NO